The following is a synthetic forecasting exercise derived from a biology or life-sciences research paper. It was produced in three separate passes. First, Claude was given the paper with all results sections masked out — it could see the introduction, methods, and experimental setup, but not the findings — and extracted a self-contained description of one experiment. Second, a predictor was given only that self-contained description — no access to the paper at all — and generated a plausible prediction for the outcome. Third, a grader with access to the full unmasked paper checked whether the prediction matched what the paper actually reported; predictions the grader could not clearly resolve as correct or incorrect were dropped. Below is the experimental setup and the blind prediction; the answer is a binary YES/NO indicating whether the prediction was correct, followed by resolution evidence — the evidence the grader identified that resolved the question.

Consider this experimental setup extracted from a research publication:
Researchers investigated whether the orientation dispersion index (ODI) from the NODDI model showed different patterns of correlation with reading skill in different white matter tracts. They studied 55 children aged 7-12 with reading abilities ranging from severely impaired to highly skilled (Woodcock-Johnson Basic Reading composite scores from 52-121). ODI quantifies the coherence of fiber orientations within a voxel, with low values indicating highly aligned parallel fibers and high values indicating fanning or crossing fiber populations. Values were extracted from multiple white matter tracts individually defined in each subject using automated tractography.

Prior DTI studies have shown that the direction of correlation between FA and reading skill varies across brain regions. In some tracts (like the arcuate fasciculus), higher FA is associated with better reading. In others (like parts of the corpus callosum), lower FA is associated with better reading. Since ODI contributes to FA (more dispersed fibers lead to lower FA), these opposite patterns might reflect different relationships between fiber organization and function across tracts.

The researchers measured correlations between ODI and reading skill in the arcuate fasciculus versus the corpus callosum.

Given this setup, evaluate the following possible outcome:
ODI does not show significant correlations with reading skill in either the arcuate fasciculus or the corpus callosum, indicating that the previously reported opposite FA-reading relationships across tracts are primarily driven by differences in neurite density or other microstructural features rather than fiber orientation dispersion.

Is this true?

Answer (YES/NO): NO